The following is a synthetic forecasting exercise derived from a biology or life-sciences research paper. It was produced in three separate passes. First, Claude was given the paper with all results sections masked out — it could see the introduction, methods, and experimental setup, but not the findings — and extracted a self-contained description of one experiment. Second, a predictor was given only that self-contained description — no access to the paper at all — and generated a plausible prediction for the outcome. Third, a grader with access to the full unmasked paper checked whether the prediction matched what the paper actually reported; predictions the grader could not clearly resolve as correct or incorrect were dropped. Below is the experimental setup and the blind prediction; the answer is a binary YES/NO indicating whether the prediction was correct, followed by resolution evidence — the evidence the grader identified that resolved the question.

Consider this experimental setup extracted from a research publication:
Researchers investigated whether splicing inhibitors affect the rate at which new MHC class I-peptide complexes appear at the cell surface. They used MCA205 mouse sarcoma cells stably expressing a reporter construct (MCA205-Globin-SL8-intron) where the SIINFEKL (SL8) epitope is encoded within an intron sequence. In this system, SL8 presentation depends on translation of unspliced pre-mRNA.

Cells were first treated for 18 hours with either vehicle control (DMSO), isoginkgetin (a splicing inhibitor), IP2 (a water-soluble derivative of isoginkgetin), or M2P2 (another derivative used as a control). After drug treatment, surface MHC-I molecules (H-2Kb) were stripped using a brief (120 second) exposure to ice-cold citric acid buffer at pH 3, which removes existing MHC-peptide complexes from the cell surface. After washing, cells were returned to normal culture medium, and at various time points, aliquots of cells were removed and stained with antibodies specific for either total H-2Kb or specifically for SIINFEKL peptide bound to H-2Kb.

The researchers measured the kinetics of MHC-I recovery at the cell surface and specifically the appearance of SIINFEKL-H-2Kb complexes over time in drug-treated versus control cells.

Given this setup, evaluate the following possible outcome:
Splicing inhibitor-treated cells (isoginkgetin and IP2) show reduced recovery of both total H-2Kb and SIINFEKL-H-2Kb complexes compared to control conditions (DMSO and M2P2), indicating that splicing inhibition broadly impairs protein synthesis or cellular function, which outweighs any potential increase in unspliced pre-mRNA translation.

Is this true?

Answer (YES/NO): NO